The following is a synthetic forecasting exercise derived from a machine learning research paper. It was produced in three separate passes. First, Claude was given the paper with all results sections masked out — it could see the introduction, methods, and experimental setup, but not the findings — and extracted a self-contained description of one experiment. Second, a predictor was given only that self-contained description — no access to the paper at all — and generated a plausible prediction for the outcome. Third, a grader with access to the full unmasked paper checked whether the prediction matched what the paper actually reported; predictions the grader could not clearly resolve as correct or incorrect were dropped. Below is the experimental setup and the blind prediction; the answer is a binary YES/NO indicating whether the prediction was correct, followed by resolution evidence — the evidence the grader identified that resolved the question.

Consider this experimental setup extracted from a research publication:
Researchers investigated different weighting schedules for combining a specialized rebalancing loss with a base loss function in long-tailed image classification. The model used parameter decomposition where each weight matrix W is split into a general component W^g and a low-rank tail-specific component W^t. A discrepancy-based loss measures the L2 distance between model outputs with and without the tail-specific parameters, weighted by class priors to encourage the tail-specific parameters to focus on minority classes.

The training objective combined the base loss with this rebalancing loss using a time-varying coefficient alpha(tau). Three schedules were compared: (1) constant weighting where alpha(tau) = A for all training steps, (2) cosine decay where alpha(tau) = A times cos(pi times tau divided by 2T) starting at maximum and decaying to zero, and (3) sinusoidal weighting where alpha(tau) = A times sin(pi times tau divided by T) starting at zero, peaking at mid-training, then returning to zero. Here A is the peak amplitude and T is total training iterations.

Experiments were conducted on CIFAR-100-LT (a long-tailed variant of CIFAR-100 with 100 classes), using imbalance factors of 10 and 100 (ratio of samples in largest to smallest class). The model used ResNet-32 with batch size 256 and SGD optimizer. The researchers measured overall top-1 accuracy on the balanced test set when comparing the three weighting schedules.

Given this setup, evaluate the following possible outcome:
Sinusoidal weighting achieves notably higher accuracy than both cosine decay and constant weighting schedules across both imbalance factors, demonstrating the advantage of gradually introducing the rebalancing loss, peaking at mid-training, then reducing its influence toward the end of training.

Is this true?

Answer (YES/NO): NO